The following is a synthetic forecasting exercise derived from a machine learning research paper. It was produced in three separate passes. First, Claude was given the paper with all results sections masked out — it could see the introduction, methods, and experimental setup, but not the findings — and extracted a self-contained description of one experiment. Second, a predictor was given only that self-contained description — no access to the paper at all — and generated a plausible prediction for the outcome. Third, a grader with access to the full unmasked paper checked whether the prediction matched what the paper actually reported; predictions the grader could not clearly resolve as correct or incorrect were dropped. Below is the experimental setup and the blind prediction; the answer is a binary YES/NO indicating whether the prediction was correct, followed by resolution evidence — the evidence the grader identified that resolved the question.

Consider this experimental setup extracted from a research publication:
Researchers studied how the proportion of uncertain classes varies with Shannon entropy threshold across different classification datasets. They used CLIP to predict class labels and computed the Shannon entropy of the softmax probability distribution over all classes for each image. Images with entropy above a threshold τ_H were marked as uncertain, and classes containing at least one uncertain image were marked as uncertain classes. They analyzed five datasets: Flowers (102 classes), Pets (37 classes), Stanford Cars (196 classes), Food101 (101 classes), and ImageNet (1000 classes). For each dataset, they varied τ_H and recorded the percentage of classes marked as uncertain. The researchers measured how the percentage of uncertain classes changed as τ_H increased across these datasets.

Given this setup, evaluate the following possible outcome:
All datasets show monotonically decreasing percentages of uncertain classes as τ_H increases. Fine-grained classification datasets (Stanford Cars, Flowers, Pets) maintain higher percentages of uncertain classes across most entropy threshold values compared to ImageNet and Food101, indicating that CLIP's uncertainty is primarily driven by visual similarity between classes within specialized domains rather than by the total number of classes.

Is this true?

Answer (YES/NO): NO